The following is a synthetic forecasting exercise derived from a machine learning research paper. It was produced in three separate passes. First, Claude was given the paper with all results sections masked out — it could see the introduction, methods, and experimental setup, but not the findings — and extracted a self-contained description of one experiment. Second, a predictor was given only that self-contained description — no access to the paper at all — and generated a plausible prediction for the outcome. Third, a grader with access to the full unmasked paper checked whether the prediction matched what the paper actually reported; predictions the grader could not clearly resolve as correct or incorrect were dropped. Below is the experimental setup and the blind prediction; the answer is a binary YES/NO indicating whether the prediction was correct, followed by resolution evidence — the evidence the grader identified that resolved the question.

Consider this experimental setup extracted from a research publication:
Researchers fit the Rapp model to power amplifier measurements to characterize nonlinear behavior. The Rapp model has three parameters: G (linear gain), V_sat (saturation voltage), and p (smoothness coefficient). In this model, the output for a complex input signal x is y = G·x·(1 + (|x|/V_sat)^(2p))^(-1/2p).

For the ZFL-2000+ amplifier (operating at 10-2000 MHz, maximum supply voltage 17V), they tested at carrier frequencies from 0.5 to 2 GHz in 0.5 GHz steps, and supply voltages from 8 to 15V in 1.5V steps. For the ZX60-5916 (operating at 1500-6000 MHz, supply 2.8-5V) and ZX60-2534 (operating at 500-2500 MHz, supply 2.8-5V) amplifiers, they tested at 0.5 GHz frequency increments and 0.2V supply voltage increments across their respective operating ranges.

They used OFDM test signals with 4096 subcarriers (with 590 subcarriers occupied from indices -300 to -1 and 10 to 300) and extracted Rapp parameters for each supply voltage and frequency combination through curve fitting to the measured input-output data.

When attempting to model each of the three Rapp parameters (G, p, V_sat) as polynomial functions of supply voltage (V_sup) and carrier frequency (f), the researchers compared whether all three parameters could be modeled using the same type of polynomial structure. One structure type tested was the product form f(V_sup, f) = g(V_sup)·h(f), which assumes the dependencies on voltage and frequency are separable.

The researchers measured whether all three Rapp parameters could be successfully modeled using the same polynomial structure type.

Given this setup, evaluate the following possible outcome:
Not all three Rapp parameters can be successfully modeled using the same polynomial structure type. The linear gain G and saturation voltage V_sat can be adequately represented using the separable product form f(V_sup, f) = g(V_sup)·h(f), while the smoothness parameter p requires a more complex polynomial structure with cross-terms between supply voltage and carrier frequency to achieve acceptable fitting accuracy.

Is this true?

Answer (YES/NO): NO